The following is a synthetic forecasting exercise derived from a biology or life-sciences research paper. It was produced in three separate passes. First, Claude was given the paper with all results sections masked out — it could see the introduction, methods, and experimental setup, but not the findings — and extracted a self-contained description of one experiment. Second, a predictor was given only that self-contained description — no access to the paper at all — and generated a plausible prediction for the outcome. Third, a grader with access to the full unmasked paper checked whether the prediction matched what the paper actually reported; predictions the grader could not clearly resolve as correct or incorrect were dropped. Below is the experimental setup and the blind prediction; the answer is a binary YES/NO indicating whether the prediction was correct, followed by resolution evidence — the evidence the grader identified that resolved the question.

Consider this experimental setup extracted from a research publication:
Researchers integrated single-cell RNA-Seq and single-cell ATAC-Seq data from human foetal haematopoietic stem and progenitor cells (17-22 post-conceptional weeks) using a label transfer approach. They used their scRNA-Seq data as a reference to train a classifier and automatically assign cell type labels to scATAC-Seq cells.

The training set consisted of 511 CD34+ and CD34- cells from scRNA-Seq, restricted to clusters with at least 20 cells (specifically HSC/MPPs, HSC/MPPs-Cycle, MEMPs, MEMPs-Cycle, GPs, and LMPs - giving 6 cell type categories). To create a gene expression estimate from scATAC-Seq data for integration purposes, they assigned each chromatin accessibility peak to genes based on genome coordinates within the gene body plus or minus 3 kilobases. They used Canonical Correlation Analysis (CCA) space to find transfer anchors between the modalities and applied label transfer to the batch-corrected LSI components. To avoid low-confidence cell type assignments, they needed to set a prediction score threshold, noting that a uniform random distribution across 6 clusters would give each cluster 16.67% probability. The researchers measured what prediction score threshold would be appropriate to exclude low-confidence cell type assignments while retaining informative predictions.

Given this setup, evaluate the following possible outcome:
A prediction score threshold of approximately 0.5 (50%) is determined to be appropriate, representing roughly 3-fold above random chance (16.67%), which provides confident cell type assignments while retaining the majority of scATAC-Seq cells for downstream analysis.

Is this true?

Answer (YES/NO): NO